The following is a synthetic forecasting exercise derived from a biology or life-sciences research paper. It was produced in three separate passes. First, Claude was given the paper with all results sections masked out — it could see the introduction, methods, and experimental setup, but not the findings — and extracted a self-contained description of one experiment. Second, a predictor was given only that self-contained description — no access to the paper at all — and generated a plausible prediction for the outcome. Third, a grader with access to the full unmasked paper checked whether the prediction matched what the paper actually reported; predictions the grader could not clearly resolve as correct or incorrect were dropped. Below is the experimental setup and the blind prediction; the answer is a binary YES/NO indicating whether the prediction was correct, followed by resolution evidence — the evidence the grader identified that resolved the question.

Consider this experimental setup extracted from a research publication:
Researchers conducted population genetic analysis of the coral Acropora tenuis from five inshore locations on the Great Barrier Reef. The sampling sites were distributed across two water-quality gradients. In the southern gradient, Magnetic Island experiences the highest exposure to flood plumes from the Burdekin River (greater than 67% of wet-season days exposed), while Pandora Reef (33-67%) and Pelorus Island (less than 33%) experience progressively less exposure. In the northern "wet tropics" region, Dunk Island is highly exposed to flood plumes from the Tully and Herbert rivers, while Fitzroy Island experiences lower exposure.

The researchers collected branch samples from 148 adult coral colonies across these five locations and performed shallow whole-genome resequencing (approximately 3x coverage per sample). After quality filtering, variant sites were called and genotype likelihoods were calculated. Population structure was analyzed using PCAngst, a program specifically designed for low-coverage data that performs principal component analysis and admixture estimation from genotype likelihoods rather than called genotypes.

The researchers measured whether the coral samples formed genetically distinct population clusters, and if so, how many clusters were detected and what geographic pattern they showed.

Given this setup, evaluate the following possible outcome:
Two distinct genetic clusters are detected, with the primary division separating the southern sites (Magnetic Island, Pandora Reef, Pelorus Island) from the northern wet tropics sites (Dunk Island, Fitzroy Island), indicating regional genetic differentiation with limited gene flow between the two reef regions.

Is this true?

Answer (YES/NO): NO